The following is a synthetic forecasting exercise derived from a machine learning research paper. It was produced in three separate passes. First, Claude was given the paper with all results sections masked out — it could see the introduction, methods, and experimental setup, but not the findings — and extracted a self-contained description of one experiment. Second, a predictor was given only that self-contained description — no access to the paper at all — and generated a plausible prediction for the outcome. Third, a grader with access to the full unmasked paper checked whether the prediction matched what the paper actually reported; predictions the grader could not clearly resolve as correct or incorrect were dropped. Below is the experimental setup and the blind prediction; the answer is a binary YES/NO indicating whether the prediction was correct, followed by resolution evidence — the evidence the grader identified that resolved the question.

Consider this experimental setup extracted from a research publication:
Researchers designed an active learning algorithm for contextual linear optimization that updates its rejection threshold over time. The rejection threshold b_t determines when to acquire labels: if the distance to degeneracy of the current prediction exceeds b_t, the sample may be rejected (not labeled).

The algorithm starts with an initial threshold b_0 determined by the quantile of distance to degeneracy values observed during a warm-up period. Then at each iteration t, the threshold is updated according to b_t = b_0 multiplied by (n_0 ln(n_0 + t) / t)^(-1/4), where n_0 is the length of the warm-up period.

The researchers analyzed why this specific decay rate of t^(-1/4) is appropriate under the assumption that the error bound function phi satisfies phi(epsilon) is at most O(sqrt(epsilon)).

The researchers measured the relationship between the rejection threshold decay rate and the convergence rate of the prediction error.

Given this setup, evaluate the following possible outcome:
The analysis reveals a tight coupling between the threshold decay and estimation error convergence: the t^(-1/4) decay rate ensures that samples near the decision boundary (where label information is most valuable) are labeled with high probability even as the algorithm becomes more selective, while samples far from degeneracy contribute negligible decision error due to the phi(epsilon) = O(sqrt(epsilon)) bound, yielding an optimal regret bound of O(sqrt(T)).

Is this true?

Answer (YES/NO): NO